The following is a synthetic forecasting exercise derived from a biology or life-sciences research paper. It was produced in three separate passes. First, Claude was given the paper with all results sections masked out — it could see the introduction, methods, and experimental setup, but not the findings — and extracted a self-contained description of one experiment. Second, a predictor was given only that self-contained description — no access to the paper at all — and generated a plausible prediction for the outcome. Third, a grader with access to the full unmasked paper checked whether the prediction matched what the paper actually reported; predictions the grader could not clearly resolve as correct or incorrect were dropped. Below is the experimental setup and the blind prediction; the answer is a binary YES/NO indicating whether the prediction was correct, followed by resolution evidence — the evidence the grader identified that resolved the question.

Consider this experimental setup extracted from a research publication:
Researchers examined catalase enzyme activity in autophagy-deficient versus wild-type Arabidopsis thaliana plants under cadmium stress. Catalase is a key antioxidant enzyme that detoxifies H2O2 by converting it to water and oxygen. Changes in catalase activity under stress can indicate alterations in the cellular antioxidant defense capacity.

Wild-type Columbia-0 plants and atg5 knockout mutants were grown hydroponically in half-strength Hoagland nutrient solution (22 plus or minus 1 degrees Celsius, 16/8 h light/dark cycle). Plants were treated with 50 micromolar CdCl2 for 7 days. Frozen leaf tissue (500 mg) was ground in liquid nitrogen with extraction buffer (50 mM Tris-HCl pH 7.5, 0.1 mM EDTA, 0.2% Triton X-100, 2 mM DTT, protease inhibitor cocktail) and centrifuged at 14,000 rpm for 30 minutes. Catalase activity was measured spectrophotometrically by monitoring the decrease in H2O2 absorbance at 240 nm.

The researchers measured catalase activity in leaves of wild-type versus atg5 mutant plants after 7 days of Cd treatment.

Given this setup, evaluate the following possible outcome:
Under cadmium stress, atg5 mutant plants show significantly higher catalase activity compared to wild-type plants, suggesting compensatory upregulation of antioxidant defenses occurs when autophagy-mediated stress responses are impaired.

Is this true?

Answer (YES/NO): NO